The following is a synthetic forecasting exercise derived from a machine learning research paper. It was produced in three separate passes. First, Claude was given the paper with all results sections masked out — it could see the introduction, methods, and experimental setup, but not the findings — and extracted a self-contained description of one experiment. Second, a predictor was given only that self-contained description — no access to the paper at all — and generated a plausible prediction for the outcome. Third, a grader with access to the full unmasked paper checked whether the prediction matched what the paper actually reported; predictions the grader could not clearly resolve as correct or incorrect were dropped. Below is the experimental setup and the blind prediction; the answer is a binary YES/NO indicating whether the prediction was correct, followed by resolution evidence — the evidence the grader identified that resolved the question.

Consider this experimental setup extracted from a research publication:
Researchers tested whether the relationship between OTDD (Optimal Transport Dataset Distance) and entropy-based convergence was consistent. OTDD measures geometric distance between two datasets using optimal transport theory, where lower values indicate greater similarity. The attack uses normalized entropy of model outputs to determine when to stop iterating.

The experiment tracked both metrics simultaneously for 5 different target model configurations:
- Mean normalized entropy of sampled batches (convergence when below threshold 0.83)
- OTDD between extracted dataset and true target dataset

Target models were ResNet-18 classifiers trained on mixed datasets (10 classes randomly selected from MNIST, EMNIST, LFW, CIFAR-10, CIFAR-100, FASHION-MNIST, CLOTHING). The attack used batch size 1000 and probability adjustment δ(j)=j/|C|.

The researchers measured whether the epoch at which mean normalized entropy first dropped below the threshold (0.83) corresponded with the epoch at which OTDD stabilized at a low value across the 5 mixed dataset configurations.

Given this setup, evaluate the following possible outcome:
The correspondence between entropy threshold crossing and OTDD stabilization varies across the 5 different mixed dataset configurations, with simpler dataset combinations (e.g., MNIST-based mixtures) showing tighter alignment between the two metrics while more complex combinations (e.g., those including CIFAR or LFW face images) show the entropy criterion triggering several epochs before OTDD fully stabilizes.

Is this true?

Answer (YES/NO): NO